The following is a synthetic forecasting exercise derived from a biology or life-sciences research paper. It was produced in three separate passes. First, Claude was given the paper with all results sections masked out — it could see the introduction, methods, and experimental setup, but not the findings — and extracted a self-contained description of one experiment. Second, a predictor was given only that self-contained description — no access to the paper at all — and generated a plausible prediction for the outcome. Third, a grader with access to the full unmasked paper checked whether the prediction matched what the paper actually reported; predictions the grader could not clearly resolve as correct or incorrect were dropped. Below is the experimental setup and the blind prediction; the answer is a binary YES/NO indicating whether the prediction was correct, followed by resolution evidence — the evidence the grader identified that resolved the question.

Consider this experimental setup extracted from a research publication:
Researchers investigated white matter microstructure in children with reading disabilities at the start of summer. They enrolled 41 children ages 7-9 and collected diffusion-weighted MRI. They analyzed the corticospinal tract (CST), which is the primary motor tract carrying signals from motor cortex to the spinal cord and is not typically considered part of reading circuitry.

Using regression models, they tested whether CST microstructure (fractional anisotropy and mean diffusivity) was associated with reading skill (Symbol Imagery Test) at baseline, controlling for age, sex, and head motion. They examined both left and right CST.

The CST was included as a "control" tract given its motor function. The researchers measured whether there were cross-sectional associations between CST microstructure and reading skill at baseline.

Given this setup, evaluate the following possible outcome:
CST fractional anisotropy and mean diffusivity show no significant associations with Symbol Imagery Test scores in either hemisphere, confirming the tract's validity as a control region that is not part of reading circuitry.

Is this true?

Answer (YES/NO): YES